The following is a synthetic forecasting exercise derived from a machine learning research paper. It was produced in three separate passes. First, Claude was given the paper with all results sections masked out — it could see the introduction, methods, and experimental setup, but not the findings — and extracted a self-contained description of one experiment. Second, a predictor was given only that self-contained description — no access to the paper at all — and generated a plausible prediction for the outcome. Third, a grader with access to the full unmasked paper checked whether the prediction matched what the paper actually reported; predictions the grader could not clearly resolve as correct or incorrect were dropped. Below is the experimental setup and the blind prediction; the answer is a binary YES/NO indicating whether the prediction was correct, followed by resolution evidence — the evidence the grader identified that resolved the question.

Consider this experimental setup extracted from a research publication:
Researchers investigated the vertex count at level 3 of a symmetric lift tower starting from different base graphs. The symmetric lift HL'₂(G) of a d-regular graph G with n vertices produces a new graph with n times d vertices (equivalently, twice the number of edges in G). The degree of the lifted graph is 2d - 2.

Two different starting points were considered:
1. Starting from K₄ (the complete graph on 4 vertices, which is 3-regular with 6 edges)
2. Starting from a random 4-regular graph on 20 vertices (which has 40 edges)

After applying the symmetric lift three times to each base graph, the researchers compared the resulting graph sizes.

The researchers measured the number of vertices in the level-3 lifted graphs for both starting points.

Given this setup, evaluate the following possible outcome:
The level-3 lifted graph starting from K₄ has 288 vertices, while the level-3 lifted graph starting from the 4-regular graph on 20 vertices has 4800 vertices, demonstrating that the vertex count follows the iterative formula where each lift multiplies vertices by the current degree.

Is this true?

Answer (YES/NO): YES